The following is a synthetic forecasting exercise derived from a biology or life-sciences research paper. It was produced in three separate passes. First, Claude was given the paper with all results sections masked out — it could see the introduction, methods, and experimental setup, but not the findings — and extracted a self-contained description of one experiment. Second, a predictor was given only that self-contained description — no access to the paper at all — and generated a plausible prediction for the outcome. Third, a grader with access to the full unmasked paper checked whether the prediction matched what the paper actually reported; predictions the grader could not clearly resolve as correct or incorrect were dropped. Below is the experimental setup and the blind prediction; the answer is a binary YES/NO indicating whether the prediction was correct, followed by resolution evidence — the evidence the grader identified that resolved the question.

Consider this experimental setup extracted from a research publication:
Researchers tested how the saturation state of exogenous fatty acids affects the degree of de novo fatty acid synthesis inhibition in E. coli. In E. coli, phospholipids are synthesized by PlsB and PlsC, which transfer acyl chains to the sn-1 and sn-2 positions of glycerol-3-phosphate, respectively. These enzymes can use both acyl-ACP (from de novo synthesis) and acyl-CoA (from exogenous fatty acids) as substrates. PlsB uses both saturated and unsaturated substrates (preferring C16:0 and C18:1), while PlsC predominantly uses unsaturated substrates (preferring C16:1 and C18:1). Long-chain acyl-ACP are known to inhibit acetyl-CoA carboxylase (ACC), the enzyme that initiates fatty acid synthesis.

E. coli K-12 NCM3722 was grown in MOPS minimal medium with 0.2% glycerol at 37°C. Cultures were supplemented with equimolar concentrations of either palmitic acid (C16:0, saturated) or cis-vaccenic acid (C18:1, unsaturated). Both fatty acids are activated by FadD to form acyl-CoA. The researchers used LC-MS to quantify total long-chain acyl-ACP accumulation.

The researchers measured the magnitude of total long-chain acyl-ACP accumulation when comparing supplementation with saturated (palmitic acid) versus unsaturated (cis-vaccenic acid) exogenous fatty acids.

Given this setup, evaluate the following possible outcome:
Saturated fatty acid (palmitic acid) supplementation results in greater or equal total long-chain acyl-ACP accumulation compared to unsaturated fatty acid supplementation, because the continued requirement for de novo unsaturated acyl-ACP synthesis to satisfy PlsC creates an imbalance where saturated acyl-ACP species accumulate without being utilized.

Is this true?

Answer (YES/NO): NO